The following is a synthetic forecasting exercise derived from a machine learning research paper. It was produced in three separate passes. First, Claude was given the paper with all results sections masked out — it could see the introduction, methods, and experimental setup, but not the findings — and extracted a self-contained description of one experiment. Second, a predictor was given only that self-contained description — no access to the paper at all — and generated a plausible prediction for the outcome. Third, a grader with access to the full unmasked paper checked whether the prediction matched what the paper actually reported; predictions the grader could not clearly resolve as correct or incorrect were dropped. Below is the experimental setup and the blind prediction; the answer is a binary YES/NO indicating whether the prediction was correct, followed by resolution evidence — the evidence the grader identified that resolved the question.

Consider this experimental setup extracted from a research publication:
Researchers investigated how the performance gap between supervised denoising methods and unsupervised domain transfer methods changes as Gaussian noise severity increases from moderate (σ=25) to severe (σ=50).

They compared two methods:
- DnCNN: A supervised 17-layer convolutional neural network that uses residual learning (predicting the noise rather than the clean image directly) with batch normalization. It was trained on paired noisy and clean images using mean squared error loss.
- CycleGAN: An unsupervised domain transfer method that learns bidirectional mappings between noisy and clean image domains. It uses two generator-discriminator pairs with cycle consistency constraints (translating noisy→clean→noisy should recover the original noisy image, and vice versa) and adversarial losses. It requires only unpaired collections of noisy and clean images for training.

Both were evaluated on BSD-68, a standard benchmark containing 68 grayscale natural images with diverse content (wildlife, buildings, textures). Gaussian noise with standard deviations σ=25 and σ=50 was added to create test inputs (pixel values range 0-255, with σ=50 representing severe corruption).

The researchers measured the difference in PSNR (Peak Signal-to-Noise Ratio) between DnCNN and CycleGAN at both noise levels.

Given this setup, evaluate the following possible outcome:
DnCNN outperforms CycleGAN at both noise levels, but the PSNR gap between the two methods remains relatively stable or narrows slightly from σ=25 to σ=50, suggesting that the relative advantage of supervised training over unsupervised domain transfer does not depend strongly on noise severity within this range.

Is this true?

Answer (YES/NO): YES